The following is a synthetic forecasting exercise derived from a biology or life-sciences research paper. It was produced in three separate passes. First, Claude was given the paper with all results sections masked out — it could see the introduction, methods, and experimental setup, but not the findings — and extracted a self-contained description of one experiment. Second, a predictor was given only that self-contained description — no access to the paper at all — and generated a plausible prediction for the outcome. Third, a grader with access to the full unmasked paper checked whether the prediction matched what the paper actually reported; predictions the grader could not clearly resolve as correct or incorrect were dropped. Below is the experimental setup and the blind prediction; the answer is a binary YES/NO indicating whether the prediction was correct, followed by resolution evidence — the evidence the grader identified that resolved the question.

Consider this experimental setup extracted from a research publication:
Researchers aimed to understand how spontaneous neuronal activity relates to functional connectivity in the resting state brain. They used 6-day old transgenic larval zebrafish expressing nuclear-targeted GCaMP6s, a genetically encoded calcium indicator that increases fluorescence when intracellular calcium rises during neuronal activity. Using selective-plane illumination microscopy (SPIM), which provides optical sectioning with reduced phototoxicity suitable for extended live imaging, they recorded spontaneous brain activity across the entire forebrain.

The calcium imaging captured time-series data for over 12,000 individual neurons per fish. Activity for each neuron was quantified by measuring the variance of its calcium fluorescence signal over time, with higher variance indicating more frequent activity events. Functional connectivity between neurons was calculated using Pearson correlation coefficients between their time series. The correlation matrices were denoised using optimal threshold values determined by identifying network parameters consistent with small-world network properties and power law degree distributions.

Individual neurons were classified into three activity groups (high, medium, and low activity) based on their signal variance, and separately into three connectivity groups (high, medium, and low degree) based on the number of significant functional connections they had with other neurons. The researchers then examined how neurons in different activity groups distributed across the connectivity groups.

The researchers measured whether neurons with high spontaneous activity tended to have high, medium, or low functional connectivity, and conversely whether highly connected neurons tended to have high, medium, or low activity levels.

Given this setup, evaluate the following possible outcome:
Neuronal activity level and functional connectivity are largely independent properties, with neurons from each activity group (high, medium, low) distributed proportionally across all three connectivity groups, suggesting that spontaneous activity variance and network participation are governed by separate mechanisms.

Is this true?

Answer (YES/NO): NO